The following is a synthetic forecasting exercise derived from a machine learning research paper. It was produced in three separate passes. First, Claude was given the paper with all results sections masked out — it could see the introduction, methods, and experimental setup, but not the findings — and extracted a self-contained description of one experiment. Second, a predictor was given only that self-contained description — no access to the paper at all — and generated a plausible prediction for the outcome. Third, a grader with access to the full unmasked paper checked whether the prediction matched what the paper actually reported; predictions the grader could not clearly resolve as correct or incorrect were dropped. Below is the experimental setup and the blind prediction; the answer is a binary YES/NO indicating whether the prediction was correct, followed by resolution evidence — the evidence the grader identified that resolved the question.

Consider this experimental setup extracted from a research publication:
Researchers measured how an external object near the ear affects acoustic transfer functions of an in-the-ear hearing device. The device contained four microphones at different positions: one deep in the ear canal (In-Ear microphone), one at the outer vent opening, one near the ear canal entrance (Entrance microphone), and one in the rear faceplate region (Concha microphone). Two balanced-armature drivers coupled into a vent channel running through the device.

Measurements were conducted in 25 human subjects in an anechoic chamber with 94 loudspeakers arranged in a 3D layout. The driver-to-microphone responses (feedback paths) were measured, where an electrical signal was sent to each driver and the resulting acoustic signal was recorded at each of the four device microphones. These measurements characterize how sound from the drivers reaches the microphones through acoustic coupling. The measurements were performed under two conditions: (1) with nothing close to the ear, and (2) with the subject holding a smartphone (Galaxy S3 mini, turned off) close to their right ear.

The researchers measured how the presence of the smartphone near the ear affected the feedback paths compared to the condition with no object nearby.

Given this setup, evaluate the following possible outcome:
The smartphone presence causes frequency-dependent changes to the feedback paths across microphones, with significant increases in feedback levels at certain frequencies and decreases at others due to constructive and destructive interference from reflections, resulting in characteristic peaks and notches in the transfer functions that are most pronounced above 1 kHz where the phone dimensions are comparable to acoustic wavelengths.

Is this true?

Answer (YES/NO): NO